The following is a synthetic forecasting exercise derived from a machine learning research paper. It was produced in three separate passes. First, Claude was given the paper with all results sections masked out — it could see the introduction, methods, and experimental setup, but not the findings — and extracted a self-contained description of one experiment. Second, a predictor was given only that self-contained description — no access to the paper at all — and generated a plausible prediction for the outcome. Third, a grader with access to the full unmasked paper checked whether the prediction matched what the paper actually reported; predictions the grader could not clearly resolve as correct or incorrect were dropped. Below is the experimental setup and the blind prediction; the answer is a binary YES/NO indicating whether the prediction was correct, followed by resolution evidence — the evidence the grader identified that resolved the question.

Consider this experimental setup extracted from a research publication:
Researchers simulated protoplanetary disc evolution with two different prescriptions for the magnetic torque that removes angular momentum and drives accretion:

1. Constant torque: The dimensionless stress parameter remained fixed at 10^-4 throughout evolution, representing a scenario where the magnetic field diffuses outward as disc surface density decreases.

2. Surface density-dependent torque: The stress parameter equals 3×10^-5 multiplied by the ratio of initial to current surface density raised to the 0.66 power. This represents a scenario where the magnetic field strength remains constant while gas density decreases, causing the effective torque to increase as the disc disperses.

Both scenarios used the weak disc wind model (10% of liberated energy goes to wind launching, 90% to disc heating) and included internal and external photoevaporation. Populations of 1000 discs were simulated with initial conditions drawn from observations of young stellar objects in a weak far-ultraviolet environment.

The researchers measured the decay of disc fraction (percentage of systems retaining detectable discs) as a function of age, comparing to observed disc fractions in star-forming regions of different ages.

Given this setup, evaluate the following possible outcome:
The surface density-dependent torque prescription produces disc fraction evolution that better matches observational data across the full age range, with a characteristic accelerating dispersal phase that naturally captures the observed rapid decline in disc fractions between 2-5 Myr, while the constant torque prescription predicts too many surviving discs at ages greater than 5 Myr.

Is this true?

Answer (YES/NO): NO